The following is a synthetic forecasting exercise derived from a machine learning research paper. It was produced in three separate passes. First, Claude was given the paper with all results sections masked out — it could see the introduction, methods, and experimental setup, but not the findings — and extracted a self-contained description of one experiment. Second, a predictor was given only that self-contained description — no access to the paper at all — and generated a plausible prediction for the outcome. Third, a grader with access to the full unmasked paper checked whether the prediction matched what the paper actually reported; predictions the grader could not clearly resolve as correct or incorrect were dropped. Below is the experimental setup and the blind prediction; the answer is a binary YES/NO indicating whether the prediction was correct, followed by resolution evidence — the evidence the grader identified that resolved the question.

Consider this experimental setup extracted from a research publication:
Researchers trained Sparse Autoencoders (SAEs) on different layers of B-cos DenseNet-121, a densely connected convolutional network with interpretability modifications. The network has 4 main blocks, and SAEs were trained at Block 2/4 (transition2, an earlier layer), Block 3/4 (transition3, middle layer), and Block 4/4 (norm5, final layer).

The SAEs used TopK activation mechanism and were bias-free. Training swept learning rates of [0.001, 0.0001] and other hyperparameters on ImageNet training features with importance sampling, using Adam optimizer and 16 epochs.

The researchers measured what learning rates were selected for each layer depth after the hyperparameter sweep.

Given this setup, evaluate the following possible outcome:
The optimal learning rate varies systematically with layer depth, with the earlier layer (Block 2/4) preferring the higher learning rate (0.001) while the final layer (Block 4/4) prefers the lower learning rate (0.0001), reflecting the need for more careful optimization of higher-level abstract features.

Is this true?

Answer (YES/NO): NO